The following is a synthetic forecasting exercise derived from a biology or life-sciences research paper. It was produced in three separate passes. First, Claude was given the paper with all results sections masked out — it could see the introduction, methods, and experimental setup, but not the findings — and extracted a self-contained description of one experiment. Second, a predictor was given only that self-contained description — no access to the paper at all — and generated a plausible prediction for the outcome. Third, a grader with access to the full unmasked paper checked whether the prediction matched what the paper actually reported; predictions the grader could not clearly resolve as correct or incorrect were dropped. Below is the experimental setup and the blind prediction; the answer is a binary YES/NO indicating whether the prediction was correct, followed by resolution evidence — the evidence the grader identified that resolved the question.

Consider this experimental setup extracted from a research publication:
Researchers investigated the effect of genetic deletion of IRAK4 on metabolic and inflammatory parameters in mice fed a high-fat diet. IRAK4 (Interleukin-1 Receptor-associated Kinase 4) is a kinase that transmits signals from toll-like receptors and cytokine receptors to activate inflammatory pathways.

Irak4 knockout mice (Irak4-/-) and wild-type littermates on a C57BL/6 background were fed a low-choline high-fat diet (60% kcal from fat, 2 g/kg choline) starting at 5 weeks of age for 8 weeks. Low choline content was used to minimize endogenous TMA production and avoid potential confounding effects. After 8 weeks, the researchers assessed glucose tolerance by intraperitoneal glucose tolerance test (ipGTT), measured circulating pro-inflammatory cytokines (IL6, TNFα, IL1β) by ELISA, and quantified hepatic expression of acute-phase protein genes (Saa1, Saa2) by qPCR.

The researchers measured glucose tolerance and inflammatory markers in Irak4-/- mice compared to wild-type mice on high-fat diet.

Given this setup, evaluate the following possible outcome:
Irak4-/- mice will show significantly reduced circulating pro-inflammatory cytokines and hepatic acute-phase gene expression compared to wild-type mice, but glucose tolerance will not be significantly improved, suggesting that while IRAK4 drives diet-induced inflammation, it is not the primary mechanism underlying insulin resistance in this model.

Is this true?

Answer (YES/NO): NO